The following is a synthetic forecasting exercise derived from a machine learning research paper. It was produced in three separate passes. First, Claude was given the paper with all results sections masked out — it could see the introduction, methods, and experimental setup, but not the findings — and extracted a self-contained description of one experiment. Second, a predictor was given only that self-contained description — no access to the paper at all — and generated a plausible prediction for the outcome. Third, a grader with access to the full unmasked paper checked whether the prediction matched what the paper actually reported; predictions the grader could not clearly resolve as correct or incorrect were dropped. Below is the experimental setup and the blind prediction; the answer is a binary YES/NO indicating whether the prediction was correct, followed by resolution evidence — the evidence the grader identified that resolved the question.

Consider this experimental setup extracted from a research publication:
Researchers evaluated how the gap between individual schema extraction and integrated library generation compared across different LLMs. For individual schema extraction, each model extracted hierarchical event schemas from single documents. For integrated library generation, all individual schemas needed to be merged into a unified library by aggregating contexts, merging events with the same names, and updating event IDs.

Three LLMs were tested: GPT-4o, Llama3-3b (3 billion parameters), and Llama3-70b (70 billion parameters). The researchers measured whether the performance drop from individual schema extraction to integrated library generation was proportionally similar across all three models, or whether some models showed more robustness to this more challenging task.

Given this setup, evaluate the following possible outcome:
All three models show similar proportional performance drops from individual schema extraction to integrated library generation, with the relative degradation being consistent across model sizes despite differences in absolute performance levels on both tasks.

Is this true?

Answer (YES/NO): NO